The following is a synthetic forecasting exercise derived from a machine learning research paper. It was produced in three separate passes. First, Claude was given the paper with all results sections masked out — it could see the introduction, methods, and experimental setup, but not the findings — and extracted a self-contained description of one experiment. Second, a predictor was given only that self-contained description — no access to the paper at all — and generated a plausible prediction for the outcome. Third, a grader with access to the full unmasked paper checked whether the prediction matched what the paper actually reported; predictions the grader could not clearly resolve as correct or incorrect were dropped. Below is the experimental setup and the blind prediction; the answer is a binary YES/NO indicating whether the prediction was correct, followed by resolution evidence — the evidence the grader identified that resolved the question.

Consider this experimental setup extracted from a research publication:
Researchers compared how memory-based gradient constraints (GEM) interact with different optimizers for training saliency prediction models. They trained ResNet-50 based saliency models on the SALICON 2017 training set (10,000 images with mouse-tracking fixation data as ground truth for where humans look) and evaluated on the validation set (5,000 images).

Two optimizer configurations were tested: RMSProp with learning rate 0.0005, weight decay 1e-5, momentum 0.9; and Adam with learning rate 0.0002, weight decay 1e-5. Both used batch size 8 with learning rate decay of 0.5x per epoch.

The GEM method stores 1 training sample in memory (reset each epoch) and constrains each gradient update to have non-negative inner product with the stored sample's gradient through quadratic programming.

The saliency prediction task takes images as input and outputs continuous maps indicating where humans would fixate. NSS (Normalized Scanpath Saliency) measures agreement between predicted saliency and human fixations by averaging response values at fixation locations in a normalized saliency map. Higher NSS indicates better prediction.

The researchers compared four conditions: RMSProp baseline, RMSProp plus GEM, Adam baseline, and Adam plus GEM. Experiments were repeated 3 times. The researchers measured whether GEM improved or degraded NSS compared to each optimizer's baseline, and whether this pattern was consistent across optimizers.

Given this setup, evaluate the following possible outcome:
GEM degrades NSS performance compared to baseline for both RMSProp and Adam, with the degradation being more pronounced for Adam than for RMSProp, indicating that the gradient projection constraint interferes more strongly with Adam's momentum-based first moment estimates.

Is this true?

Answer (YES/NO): NO